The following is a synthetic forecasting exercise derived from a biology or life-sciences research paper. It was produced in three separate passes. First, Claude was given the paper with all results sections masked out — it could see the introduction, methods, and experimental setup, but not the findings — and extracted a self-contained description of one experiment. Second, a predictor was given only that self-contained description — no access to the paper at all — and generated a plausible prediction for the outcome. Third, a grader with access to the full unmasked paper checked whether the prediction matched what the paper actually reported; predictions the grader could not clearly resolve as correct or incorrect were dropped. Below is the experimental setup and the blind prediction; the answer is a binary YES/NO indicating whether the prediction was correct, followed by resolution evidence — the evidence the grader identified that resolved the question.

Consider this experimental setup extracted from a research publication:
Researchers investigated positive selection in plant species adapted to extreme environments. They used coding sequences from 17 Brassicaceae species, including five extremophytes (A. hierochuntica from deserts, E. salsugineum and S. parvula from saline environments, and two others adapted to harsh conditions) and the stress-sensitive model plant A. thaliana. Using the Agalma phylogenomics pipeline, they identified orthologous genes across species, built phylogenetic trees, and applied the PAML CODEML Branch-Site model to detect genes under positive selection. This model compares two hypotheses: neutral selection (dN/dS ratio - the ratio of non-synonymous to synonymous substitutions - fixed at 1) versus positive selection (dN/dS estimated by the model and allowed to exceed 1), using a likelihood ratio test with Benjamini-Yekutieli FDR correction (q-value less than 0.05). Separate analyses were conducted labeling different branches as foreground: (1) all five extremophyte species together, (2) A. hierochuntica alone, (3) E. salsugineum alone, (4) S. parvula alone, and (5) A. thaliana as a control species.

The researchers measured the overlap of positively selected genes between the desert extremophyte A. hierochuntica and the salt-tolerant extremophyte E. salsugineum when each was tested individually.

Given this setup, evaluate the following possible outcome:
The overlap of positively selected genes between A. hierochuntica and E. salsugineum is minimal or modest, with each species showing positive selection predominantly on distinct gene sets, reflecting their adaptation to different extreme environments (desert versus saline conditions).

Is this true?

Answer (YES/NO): YES